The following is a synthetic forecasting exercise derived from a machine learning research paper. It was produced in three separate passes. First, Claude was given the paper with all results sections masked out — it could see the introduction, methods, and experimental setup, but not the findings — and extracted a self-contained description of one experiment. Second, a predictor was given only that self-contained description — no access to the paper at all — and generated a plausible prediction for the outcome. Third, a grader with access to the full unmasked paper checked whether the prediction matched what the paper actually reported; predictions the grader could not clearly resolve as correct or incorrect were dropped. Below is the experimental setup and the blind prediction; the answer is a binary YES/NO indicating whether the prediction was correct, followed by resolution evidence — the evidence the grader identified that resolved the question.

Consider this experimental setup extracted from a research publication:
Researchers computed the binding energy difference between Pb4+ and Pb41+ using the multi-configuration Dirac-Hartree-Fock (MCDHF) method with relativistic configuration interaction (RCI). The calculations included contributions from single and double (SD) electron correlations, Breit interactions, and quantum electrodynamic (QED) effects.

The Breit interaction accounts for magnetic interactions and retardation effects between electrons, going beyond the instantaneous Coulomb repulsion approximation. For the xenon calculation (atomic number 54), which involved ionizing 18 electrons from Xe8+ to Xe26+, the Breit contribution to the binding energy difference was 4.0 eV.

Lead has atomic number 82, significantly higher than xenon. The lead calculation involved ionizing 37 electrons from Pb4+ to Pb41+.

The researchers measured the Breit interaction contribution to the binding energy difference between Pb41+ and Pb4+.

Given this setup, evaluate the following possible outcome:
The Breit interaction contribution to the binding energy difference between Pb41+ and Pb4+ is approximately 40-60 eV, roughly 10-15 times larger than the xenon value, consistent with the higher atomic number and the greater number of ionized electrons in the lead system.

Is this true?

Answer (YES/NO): NO